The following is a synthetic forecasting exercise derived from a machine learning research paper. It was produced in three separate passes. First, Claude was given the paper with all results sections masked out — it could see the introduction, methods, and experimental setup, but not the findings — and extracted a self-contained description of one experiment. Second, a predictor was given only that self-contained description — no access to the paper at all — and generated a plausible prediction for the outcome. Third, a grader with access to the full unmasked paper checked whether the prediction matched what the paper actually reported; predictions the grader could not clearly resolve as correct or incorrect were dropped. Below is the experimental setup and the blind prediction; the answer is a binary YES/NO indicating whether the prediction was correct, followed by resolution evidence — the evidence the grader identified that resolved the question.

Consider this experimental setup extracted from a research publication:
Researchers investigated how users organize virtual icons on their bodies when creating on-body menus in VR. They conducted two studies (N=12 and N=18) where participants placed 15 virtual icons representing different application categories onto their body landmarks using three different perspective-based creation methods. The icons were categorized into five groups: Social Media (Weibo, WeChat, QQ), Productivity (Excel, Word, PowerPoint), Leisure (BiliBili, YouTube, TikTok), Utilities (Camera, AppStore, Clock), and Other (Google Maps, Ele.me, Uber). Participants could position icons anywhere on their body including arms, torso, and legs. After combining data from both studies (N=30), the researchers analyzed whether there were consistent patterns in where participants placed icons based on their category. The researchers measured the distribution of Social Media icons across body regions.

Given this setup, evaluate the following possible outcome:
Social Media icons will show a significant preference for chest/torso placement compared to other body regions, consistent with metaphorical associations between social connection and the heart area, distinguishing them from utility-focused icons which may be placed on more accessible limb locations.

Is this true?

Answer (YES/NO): NO